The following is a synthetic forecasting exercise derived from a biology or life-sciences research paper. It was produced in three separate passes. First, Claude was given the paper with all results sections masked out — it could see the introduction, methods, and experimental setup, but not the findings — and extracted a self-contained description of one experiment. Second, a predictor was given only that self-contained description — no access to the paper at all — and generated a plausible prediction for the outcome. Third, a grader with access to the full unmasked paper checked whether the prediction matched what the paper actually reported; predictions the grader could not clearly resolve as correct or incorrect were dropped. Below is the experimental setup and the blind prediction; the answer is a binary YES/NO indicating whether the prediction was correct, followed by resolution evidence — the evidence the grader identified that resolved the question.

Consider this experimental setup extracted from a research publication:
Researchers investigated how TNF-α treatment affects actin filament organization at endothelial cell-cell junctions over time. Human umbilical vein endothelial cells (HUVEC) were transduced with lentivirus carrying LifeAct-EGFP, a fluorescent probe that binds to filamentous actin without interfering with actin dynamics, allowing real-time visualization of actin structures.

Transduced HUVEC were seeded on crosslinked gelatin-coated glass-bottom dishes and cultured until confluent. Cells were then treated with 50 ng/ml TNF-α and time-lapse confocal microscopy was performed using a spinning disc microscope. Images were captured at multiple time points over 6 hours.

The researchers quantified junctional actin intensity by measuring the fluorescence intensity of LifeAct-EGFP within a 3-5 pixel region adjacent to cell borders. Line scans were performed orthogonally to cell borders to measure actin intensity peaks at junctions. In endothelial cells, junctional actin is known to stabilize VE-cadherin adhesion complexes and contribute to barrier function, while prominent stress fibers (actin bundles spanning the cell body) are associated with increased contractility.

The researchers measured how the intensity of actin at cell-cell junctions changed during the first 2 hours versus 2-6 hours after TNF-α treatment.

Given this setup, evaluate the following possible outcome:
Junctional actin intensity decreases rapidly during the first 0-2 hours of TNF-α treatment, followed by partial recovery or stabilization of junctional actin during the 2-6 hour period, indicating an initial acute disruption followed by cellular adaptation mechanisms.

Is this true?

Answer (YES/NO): NO